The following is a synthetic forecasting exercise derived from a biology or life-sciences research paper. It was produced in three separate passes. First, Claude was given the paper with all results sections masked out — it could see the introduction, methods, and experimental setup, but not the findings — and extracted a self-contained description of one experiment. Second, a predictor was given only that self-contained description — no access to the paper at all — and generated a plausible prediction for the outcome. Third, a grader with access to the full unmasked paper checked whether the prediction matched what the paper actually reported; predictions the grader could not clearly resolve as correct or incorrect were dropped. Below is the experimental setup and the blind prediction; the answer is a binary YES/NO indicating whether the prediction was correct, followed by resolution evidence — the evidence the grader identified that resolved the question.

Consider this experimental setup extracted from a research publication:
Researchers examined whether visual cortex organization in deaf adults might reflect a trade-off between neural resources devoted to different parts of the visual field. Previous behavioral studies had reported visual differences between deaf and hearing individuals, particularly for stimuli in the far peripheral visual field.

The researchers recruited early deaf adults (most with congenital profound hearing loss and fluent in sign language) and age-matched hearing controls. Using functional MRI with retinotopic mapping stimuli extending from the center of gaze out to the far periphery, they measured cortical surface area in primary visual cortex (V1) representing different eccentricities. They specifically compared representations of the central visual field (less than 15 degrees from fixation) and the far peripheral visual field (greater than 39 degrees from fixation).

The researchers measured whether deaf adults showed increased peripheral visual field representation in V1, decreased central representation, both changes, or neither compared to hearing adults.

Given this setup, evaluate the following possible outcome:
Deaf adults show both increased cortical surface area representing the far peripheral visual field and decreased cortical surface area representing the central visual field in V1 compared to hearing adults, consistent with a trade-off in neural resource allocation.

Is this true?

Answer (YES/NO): YES